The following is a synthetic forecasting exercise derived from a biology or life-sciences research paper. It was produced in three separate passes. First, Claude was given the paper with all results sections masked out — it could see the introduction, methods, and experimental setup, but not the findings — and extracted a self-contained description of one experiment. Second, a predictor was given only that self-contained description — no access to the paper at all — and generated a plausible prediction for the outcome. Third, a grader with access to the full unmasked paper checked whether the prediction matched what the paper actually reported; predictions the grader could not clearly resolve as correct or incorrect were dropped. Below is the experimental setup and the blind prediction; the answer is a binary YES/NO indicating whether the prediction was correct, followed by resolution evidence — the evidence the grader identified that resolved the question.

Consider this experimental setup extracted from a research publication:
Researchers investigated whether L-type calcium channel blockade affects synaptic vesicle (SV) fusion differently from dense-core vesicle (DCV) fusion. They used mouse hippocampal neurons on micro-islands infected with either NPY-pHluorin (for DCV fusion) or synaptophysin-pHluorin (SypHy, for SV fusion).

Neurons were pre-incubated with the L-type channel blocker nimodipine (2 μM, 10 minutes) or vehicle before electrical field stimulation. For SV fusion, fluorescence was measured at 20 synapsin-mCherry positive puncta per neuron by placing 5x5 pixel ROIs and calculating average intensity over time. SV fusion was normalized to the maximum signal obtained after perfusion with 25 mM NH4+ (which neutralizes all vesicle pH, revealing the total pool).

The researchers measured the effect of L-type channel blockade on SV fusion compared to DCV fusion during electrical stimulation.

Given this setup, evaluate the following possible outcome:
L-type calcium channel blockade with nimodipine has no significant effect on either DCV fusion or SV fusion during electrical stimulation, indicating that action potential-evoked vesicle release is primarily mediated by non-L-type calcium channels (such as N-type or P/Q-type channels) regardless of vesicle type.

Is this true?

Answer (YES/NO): NO